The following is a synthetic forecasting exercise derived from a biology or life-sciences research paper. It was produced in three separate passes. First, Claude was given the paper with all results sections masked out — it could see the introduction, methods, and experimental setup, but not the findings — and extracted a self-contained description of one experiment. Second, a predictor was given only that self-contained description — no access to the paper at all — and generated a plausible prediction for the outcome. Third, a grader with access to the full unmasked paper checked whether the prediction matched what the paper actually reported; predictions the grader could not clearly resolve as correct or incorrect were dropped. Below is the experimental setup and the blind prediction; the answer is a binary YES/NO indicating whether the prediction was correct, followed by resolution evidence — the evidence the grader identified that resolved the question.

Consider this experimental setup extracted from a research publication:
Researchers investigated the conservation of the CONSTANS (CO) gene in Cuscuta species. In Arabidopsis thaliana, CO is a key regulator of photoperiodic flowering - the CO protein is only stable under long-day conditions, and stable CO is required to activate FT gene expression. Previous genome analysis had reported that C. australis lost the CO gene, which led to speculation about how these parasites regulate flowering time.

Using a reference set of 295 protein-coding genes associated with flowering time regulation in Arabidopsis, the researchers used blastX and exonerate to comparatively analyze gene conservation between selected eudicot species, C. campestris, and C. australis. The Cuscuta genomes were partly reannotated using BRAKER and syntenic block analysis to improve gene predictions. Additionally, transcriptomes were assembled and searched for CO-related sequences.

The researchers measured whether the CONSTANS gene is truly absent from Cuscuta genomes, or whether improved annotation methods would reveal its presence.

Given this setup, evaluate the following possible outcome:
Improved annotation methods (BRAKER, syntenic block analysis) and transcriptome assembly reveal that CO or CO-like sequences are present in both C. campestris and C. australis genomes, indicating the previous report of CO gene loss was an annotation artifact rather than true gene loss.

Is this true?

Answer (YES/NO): NO